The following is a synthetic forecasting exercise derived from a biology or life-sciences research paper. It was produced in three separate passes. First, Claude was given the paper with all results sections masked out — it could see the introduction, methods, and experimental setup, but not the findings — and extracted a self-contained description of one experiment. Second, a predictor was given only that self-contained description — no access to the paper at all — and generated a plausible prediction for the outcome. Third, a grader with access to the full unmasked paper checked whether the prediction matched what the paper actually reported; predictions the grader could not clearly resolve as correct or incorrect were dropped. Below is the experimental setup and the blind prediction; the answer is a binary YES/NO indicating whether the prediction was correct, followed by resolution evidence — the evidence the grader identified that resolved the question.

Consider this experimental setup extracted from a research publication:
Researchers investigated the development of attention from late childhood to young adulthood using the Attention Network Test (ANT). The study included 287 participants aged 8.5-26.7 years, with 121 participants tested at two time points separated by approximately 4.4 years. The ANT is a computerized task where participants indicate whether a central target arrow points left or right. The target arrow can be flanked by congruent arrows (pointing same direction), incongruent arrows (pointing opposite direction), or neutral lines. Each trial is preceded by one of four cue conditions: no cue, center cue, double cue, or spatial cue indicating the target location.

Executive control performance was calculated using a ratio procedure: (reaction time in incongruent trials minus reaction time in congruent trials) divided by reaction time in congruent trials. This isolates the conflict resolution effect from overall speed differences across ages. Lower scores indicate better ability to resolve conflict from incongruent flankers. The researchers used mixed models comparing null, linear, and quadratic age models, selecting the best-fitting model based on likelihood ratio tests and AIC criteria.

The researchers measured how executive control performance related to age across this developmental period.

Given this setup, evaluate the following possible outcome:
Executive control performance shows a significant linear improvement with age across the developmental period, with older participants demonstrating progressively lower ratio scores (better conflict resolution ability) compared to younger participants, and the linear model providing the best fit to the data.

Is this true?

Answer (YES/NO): NO